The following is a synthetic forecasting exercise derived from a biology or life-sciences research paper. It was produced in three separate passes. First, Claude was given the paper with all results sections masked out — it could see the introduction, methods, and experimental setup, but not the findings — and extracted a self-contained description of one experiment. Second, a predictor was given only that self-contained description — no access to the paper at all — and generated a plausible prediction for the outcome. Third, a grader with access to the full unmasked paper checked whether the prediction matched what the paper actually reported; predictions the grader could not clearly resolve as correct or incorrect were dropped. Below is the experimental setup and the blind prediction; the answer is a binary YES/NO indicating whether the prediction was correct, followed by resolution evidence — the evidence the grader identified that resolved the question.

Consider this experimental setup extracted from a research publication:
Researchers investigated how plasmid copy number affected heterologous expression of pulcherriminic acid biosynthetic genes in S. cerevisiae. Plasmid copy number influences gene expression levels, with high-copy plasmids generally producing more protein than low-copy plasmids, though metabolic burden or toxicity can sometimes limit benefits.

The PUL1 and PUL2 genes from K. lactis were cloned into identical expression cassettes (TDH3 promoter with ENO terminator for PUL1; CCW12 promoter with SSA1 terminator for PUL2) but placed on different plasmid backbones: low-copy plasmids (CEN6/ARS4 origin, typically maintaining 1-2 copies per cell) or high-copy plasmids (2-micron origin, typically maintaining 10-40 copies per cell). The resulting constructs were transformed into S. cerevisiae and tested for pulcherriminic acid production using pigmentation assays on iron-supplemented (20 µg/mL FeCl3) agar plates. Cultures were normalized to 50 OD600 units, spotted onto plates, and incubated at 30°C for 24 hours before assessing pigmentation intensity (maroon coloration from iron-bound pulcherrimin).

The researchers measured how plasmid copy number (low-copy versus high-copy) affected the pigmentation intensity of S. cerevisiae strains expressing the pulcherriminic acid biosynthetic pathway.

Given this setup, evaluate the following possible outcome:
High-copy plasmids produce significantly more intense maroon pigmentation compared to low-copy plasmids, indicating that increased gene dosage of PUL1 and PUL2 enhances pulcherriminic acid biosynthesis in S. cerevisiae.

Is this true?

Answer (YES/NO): YES